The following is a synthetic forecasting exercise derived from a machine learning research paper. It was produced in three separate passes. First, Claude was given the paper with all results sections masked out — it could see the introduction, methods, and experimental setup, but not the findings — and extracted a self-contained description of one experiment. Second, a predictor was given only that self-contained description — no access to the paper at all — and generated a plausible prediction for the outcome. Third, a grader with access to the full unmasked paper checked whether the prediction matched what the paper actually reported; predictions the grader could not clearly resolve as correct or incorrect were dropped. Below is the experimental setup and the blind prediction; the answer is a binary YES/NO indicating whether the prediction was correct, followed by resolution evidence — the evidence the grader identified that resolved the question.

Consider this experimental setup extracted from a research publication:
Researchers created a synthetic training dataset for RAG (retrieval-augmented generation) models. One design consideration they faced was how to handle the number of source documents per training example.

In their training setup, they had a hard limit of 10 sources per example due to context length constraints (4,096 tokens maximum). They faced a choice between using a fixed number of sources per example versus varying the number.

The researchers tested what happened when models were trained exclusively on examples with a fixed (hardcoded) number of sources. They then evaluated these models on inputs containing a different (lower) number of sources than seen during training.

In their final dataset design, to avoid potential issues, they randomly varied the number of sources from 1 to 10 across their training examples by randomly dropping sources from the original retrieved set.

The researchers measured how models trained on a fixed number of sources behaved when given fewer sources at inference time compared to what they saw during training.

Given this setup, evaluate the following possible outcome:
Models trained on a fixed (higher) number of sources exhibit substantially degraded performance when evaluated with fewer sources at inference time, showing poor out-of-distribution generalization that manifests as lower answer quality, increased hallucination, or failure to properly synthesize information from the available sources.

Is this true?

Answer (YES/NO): YES